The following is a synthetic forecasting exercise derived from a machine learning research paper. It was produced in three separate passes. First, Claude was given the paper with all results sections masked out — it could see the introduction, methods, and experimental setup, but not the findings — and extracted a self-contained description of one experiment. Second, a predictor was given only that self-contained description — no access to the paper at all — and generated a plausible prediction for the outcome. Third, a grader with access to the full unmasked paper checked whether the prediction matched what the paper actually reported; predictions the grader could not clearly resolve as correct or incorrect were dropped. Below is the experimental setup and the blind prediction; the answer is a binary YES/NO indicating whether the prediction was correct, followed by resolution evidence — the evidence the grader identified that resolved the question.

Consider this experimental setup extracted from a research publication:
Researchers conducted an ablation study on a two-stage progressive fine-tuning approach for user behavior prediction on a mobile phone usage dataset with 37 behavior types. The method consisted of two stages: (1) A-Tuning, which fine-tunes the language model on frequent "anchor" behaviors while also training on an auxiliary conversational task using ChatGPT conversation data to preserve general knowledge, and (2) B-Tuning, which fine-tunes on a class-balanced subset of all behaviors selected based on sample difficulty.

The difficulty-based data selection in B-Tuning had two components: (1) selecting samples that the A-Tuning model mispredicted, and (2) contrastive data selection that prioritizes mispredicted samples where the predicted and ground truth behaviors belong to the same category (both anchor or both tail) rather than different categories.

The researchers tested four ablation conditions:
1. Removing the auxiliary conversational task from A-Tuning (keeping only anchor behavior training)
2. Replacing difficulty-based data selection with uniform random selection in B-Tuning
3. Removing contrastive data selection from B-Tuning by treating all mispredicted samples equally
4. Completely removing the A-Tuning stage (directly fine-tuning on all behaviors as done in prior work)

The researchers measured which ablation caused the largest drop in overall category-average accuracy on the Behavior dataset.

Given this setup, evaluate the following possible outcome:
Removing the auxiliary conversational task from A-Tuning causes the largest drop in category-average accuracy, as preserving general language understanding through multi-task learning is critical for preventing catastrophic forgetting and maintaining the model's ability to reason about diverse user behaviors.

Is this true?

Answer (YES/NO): NO